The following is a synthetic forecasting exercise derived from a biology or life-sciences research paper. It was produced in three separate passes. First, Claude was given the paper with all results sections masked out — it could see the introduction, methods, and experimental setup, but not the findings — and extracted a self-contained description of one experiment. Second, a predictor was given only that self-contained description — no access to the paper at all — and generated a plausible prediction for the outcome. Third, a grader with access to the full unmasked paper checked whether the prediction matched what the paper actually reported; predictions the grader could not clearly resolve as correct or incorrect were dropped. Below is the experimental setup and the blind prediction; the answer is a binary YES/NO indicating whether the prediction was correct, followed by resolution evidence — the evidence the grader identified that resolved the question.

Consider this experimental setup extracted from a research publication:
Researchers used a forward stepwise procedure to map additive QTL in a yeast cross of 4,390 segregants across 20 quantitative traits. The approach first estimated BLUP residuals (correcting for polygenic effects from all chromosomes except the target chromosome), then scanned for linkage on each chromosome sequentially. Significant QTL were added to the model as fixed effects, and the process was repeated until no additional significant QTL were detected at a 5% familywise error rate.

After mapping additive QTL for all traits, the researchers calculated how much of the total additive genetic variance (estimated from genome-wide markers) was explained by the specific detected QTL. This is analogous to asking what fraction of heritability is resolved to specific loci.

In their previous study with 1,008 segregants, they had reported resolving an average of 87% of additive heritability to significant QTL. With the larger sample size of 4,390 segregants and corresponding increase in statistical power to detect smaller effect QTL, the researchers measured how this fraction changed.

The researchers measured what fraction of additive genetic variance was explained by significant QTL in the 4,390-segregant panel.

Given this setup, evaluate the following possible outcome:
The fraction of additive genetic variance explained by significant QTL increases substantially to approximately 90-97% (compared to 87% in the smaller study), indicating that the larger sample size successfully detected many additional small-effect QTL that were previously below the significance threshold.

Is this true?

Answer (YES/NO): NO